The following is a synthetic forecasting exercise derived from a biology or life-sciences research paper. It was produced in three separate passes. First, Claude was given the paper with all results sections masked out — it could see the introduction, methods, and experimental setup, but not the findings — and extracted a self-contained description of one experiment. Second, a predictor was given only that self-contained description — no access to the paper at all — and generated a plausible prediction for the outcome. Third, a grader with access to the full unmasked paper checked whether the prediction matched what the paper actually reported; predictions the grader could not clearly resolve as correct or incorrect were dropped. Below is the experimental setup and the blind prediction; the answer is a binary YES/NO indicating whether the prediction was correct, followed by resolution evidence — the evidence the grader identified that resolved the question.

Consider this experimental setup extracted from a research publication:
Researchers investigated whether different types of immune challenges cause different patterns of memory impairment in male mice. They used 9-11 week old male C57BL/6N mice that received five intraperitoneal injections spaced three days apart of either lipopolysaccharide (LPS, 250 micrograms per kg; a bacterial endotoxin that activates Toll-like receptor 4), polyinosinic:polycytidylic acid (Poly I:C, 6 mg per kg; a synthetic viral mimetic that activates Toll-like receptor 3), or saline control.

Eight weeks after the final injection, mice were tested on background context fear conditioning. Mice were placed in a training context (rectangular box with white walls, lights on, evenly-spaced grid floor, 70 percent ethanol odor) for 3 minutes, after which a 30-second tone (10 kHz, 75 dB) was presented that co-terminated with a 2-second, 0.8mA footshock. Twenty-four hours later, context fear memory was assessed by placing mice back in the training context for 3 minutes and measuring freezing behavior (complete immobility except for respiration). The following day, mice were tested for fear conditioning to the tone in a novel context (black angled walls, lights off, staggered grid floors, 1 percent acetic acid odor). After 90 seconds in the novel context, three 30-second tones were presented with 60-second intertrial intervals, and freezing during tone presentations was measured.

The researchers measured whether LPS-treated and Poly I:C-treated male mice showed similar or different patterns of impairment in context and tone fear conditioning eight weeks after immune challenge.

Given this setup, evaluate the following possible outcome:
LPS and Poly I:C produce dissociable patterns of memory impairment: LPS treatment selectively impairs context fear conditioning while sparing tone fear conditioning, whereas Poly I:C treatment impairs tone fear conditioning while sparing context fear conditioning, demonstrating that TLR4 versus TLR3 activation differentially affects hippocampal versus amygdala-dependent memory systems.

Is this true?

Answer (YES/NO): NO